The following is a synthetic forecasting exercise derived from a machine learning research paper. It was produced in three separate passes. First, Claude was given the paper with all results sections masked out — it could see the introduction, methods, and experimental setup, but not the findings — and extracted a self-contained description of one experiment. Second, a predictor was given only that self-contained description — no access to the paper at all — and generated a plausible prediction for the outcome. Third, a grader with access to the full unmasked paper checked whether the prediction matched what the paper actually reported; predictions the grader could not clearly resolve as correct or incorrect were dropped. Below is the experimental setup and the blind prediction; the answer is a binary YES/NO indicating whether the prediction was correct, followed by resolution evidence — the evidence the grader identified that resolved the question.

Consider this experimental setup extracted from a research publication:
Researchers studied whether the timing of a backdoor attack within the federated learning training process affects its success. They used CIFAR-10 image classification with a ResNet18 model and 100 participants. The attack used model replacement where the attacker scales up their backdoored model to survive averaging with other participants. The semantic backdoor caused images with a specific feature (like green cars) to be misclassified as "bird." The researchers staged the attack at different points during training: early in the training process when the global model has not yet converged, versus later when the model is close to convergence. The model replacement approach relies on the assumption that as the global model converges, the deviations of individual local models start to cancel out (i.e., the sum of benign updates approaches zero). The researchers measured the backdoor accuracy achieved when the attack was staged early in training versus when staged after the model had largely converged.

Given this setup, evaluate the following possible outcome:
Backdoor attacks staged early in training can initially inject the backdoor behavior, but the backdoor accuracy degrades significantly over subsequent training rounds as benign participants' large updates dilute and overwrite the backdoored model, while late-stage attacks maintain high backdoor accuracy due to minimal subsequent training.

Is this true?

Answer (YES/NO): NO